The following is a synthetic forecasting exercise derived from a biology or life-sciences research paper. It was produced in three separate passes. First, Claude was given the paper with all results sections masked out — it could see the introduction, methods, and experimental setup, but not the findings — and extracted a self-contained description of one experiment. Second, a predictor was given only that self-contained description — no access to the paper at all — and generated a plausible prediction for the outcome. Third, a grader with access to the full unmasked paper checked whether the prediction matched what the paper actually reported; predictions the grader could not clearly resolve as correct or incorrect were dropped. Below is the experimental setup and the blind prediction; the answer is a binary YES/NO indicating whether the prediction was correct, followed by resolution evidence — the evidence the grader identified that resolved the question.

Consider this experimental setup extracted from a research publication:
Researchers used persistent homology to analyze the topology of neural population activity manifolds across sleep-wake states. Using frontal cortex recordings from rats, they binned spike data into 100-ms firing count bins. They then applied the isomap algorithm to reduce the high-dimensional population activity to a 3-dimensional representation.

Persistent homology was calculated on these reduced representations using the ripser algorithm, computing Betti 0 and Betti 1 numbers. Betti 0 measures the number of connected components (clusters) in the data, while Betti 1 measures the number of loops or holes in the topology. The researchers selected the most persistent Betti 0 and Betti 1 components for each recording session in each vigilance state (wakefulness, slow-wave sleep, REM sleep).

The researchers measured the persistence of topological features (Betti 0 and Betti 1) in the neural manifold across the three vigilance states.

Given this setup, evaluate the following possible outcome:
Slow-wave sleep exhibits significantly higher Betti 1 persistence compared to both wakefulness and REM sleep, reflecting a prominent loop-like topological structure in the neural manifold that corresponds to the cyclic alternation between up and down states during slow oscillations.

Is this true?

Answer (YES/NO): NO